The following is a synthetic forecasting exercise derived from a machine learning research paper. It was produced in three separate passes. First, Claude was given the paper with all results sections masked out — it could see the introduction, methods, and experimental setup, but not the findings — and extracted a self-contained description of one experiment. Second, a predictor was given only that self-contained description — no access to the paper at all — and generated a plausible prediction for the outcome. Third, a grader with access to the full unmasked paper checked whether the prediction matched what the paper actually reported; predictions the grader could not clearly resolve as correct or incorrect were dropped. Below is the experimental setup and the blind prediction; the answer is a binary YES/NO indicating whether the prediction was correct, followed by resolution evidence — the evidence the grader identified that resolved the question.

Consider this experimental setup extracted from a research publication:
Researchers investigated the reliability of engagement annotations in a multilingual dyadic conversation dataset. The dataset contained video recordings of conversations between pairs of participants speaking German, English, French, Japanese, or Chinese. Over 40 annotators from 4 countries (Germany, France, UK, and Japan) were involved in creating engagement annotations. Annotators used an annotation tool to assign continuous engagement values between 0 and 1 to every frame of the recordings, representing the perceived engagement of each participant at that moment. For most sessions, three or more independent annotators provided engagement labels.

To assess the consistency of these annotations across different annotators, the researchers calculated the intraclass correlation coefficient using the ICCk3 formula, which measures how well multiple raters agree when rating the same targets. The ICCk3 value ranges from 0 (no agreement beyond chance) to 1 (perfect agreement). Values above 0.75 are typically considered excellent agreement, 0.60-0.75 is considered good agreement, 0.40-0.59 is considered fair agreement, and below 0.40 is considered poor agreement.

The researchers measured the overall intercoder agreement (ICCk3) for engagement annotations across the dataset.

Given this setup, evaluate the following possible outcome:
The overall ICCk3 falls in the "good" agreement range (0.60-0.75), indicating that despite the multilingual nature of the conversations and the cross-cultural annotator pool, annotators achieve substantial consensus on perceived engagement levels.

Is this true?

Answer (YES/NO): YES